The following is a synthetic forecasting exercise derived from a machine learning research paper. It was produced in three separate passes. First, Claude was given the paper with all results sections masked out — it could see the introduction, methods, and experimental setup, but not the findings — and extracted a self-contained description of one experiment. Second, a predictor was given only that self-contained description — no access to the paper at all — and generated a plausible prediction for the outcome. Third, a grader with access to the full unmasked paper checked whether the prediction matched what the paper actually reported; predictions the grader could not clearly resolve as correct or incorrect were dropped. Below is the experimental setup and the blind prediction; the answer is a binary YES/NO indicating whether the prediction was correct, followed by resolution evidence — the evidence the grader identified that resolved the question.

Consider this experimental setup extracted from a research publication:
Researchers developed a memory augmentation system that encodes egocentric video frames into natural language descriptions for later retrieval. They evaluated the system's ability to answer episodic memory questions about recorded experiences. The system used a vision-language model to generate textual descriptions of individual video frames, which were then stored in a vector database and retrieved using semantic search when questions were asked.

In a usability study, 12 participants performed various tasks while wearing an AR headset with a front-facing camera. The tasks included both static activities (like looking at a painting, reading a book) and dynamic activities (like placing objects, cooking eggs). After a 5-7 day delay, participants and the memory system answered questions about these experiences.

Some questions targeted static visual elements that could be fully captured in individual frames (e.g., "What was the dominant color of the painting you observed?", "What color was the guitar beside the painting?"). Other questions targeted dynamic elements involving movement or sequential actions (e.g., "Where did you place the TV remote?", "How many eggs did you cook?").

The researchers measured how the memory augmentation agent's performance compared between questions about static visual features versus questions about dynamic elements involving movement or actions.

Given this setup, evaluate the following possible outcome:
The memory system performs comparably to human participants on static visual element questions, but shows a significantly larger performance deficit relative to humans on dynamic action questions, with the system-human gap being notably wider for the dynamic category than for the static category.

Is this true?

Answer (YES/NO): NO